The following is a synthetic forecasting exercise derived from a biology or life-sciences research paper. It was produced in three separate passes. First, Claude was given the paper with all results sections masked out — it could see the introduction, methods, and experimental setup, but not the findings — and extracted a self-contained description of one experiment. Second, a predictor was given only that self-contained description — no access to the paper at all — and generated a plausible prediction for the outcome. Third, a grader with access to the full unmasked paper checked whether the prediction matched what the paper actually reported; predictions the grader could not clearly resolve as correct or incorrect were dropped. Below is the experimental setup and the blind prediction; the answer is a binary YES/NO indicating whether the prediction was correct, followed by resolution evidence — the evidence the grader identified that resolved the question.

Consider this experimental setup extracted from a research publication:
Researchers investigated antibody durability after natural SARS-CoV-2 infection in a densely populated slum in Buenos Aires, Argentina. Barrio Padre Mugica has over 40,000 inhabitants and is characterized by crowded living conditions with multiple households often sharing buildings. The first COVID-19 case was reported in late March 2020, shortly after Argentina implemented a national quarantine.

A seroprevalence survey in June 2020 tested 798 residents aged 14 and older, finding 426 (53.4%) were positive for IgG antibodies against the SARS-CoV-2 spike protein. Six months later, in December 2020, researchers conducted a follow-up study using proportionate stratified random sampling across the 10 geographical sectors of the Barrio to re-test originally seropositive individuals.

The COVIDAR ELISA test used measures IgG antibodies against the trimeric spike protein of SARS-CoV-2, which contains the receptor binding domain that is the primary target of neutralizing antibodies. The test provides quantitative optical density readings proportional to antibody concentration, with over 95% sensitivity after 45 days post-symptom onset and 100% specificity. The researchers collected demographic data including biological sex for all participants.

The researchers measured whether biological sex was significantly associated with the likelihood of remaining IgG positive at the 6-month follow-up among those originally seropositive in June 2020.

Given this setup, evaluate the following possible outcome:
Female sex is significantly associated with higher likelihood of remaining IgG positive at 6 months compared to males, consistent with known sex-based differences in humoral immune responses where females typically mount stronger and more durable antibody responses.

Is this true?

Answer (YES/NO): NO